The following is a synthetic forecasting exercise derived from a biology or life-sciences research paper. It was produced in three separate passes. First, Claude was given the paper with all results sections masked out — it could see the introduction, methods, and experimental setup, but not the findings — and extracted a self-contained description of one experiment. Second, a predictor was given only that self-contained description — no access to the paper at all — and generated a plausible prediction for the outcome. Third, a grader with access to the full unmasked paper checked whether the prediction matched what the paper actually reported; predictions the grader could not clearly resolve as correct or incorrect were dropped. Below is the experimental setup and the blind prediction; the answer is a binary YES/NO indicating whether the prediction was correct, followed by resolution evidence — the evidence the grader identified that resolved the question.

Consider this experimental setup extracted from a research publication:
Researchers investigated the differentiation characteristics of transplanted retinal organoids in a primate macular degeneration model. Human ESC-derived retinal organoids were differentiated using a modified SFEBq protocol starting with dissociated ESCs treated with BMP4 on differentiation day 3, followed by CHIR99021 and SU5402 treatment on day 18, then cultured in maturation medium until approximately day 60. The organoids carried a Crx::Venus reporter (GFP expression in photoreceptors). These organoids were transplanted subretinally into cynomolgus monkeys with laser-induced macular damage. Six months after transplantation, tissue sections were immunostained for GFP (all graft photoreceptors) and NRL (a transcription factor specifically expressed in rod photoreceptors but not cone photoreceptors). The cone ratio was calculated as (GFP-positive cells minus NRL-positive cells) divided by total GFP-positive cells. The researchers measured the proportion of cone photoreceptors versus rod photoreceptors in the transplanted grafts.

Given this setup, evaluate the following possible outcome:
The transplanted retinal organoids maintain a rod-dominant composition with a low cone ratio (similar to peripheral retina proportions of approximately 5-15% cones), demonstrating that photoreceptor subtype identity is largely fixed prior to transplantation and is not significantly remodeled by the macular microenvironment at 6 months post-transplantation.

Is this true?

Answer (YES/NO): NO